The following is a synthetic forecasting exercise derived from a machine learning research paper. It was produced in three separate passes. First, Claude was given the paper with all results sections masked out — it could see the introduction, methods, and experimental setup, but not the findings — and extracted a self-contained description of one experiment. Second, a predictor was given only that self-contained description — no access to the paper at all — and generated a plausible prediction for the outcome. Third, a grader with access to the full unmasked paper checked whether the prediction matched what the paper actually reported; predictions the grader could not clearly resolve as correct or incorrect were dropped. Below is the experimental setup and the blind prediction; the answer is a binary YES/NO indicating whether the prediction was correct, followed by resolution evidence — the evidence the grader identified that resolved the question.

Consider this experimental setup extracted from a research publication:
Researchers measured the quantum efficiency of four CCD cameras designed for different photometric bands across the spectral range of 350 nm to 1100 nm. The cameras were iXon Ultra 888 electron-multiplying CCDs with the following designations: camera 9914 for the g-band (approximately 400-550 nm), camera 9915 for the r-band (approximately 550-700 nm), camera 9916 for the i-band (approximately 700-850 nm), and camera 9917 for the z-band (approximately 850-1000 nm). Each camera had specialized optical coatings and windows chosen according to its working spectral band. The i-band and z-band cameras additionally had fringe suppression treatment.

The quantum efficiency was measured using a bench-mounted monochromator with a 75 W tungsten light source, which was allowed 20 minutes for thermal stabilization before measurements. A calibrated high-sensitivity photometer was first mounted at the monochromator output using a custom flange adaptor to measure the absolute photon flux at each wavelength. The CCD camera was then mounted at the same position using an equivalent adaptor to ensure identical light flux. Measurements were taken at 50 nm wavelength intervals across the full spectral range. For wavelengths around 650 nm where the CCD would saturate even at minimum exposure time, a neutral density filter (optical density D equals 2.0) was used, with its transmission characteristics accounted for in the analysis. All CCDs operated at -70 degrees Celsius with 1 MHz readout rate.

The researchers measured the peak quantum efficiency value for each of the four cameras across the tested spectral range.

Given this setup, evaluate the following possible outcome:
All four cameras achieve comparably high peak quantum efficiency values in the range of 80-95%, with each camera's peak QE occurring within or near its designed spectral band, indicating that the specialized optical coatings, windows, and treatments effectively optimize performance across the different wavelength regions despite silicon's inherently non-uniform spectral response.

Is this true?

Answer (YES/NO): NO